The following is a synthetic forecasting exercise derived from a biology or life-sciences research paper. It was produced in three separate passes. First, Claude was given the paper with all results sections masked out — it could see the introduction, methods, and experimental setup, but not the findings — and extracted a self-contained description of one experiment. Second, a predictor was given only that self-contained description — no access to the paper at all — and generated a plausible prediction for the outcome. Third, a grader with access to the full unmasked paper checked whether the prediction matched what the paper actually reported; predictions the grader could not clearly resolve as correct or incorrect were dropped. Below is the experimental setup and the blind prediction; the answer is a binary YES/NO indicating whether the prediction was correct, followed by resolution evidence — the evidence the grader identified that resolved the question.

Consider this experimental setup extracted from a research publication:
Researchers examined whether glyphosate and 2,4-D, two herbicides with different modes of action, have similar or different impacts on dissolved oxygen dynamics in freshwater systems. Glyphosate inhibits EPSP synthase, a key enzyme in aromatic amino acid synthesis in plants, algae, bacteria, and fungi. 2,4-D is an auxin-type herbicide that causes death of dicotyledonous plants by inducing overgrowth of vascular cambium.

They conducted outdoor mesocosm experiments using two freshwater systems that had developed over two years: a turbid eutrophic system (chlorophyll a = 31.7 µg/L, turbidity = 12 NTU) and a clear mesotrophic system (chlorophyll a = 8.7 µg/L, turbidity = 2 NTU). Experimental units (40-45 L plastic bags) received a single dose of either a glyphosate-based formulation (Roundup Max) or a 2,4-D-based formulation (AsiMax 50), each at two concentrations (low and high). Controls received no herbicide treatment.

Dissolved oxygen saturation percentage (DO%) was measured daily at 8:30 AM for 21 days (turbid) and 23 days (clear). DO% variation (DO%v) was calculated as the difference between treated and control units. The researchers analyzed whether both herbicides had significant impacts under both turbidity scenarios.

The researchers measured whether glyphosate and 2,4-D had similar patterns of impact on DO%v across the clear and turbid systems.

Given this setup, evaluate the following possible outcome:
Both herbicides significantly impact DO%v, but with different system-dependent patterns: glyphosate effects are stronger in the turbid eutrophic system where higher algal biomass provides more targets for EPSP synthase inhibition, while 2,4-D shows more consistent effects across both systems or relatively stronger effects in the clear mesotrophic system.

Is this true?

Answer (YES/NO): NO